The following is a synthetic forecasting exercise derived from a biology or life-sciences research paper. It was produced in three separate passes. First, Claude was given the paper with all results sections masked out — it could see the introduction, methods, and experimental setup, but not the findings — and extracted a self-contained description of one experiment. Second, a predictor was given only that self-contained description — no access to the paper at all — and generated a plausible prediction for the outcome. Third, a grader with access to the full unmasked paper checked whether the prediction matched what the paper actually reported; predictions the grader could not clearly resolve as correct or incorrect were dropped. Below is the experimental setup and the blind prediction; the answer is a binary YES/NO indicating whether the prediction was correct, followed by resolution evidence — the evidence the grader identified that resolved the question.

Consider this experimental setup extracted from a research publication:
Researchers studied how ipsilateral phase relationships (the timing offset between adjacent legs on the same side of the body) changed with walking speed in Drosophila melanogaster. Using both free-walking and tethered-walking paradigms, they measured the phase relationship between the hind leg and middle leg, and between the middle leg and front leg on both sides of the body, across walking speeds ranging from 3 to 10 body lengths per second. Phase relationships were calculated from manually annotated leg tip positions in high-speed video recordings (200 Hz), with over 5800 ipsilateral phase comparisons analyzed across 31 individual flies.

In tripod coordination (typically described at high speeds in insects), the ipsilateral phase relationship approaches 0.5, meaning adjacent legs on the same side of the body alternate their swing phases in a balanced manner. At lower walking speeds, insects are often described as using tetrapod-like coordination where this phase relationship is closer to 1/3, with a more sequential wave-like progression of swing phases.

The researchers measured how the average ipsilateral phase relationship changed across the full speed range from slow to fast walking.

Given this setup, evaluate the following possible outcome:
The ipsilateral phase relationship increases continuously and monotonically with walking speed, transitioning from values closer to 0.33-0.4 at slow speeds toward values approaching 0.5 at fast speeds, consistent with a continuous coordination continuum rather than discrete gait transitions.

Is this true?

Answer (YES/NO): YES